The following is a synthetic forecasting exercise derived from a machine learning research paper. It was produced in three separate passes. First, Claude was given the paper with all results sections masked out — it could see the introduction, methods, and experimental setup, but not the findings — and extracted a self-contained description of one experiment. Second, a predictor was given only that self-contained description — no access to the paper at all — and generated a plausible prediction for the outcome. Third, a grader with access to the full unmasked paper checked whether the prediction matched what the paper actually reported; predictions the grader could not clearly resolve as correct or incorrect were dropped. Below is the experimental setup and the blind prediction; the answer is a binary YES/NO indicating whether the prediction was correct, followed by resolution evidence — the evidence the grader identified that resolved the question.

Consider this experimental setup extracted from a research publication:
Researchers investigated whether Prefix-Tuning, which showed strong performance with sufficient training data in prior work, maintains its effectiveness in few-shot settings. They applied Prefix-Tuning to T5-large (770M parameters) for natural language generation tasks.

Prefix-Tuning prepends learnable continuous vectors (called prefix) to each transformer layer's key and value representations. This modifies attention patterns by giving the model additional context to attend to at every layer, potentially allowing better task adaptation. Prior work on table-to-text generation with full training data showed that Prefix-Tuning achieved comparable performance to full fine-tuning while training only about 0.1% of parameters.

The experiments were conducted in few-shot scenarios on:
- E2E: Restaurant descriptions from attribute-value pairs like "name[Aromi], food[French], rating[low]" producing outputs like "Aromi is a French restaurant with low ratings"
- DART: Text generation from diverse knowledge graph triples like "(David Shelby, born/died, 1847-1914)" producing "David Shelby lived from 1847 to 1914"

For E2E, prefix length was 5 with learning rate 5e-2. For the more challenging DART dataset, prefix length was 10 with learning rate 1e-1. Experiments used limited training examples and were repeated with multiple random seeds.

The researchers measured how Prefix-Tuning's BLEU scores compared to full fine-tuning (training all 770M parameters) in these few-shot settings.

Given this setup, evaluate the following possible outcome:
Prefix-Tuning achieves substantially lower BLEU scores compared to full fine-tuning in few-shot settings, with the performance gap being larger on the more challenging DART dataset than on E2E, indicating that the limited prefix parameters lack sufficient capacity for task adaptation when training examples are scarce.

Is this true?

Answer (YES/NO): YES